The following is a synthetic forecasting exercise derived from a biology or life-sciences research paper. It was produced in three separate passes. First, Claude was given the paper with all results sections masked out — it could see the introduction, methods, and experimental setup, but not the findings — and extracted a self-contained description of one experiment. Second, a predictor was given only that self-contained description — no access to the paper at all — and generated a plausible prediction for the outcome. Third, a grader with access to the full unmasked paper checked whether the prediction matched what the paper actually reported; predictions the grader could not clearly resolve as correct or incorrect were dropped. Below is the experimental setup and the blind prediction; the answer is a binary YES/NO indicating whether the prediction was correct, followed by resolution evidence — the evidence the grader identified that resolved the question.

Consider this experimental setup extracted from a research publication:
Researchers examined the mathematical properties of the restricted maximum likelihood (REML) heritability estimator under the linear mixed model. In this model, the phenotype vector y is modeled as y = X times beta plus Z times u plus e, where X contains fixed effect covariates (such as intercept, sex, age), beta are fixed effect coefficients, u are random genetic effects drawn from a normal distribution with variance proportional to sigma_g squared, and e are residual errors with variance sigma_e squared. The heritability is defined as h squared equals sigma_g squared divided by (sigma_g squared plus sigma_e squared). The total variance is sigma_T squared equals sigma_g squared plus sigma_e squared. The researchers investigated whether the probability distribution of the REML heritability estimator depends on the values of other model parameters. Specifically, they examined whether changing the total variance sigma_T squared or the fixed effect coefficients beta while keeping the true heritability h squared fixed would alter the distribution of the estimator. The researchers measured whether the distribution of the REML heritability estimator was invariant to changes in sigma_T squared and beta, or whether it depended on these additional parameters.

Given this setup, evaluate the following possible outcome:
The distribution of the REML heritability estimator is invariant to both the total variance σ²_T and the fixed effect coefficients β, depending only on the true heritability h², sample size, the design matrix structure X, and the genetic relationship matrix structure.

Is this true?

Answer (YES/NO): YES